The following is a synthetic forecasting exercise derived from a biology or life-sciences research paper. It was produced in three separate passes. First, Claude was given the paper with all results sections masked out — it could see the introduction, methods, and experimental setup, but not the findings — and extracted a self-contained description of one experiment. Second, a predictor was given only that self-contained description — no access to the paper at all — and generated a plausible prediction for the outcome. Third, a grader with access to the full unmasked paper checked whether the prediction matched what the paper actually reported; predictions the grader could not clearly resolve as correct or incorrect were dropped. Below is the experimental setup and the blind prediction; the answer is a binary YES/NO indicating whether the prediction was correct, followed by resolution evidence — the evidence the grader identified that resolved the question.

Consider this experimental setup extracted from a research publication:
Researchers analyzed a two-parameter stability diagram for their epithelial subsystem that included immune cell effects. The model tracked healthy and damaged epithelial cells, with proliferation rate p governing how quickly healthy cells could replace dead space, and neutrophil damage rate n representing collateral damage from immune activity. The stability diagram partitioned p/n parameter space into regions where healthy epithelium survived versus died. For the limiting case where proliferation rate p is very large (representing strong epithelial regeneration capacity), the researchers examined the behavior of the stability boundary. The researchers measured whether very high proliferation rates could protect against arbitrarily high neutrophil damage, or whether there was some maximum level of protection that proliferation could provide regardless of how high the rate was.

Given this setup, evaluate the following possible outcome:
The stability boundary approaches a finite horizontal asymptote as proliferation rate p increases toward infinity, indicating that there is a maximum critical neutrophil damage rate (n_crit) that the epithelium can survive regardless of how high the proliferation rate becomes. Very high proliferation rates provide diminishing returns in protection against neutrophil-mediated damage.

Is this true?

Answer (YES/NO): NO